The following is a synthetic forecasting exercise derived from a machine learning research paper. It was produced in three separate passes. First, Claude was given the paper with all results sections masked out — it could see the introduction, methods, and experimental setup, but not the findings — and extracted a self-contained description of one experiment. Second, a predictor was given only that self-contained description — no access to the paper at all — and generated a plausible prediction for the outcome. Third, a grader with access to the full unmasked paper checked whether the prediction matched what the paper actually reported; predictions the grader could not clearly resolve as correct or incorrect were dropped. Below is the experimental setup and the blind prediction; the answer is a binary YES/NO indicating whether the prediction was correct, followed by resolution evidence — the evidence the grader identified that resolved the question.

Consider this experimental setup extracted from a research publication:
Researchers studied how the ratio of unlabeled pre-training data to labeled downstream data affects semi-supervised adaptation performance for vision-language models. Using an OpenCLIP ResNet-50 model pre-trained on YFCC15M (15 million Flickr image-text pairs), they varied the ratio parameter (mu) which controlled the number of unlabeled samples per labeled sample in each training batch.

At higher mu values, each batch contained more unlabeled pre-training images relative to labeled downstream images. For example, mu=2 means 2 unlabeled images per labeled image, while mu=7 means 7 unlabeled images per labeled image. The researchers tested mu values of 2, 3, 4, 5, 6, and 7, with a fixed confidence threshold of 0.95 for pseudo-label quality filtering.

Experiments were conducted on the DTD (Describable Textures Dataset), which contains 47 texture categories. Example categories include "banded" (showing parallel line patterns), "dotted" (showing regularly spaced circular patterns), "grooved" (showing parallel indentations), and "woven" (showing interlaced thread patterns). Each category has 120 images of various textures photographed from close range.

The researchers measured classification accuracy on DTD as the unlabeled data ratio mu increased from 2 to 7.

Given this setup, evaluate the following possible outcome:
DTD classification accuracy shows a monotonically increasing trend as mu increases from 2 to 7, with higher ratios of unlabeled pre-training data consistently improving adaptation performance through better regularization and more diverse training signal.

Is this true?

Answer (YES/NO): NO